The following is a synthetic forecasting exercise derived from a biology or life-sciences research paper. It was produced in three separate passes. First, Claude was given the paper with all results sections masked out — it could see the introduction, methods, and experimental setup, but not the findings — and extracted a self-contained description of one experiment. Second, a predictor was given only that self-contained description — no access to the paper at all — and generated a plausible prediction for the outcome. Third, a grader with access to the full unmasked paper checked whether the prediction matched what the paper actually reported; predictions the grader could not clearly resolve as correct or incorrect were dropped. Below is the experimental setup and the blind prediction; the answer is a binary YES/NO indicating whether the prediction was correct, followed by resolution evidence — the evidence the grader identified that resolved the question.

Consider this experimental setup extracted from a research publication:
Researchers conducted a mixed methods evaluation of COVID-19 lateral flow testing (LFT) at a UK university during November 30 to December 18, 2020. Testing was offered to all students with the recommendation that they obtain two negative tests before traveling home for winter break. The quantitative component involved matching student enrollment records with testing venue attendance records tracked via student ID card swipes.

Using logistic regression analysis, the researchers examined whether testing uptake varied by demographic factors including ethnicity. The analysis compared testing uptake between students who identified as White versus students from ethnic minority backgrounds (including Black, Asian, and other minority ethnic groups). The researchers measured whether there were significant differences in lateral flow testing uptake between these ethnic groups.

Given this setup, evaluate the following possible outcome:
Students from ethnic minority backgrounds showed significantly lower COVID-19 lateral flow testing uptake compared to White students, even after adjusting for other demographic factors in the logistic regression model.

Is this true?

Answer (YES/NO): YES